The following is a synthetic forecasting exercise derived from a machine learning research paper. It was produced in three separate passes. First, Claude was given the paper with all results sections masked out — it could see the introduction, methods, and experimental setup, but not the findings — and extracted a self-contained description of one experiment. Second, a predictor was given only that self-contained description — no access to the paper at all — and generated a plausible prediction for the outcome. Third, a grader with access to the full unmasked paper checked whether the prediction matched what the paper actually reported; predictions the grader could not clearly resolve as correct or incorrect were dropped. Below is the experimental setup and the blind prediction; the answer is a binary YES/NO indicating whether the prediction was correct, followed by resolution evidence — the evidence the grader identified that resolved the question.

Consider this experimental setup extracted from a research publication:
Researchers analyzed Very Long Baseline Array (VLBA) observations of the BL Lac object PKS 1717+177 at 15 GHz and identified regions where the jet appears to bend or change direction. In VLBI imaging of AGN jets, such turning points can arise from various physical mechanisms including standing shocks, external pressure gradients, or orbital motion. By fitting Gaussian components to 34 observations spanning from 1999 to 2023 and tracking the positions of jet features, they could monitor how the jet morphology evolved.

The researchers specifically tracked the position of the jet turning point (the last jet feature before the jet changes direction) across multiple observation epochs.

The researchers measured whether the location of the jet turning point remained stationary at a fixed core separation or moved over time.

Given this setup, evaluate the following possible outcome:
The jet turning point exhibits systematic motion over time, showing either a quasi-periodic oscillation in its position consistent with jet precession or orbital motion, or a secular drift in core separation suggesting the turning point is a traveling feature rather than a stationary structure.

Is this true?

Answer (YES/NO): YES